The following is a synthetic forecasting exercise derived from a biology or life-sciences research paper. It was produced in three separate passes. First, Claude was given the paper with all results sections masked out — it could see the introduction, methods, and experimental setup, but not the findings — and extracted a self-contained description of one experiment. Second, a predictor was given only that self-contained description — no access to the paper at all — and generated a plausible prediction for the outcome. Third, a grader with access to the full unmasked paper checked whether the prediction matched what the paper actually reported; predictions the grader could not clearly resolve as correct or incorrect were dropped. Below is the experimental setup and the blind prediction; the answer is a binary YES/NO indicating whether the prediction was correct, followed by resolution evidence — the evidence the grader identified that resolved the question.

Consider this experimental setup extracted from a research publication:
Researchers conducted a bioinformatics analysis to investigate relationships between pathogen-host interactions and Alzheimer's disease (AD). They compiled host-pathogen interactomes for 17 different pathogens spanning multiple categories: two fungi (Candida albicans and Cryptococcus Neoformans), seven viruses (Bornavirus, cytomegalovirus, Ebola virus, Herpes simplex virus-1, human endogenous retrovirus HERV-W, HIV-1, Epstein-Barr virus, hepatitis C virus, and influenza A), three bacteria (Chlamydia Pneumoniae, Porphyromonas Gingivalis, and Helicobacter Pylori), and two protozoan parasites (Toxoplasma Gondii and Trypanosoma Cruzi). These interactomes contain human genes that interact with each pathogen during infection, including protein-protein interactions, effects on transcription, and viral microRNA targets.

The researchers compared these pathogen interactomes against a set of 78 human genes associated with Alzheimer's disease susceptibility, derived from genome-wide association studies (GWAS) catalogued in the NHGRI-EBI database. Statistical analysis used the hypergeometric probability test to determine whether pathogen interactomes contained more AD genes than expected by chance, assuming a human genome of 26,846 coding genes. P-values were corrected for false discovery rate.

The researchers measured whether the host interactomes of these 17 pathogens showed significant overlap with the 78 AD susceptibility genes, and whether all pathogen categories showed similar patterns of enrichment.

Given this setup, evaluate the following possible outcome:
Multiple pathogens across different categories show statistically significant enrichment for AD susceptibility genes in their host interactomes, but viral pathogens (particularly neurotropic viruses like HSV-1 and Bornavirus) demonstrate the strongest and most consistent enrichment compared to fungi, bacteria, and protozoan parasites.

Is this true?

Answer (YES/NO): NO